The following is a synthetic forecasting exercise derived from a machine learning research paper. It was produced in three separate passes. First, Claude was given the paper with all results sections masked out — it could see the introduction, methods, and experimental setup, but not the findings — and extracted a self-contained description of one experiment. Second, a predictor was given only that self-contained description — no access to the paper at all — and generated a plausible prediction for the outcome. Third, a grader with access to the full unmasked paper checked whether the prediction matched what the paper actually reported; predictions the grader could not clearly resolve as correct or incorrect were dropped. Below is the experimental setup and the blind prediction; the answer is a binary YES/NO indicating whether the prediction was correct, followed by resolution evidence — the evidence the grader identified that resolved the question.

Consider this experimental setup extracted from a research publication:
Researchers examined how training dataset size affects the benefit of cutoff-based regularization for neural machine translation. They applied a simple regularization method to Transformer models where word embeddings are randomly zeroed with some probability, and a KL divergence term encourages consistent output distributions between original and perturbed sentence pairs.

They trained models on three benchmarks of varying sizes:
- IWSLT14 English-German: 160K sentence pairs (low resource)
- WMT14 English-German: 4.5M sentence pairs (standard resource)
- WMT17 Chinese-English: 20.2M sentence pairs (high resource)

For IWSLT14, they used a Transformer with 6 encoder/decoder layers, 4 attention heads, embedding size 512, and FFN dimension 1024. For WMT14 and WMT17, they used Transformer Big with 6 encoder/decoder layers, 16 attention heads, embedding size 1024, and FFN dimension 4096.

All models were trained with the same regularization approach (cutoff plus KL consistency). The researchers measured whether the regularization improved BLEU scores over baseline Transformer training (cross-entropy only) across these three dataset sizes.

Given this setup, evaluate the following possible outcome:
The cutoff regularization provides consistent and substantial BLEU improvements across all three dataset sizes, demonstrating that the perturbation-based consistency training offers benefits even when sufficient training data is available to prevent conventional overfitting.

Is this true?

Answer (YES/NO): YES